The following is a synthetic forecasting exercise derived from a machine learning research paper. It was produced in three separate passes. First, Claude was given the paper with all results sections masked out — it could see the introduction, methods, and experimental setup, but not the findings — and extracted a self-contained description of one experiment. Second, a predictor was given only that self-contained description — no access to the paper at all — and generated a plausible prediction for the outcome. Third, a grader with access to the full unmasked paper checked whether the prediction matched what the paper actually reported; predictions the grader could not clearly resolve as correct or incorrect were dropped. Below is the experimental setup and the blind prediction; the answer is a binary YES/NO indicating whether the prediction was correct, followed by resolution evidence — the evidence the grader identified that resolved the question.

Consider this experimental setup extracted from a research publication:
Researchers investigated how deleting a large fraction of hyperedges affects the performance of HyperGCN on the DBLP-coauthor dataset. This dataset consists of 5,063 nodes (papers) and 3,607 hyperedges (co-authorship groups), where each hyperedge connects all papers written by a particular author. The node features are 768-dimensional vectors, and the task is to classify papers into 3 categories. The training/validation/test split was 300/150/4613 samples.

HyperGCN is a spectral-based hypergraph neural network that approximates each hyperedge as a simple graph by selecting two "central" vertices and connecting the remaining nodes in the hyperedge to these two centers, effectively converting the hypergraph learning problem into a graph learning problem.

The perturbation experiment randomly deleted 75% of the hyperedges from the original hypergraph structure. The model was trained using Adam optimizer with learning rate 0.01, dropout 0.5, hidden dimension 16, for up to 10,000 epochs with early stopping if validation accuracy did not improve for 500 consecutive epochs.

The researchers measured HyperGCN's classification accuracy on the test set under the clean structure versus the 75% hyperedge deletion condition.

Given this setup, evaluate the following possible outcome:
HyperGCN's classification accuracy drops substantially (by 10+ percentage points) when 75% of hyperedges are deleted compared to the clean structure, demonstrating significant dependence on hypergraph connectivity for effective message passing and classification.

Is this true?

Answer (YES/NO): NO